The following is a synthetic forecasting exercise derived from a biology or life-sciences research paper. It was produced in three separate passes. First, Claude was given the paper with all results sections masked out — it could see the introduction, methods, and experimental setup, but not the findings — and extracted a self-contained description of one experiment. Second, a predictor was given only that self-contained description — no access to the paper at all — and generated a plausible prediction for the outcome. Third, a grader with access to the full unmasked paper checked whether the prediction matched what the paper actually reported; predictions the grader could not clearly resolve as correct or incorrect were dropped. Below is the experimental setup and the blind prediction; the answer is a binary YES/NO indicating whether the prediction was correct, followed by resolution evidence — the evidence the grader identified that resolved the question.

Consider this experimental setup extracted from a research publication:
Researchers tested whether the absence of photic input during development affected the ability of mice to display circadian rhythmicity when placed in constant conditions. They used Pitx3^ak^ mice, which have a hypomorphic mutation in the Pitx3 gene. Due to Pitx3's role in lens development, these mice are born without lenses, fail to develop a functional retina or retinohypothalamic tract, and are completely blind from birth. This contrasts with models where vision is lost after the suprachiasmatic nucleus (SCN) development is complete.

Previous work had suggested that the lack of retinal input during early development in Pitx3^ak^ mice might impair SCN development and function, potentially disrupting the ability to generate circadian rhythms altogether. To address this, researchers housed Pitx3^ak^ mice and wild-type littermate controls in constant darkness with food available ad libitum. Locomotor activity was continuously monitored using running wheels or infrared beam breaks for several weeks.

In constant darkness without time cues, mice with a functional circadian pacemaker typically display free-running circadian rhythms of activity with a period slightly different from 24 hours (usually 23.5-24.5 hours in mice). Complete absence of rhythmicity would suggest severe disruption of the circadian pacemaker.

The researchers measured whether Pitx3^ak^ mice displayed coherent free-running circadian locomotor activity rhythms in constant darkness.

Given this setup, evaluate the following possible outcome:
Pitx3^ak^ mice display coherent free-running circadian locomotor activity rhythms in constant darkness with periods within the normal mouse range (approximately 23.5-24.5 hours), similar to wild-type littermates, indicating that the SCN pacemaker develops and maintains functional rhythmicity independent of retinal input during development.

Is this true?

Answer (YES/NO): YES